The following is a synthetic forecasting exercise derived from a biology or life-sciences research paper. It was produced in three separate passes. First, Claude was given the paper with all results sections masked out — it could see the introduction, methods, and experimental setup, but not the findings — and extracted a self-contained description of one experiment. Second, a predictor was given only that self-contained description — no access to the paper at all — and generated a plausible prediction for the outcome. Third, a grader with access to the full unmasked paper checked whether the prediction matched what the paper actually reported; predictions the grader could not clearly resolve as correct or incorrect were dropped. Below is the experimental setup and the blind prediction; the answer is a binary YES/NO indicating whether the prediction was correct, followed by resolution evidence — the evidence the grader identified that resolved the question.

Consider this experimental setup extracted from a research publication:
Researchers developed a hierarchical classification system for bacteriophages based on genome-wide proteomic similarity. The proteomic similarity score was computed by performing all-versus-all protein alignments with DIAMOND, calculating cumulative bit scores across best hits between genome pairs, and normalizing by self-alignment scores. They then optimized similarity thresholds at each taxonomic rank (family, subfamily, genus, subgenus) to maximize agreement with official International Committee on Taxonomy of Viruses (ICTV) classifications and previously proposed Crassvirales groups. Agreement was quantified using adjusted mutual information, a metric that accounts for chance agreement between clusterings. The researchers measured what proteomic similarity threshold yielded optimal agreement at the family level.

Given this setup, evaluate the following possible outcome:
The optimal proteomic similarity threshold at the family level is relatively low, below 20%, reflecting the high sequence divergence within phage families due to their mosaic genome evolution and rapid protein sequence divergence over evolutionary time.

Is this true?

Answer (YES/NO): YES